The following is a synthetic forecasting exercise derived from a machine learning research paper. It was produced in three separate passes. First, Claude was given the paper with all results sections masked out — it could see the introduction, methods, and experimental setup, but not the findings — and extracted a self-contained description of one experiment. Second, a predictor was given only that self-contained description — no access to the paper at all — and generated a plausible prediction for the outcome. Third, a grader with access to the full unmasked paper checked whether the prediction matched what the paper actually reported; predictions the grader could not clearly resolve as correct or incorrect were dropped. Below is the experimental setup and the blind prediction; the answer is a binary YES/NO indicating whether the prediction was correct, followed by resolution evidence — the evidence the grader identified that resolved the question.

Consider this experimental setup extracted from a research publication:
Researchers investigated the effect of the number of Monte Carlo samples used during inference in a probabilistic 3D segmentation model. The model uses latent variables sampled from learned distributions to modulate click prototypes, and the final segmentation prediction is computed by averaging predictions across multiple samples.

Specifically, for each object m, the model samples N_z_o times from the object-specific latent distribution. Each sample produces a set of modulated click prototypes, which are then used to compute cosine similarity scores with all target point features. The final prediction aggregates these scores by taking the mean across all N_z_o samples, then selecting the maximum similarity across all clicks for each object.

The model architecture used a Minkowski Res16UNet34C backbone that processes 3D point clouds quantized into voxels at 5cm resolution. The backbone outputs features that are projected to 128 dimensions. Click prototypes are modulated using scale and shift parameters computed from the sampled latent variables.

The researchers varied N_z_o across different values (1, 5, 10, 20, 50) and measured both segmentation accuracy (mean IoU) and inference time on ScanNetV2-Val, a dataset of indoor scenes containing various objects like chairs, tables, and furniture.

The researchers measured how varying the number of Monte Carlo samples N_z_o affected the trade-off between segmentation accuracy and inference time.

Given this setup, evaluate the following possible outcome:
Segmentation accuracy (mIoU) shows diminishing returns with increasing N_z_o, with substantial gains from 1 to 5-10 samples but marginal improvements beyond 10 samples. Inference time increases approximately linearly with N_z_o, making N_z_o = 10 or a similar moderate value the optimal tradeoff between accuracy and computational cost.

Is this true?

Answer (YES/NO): NO